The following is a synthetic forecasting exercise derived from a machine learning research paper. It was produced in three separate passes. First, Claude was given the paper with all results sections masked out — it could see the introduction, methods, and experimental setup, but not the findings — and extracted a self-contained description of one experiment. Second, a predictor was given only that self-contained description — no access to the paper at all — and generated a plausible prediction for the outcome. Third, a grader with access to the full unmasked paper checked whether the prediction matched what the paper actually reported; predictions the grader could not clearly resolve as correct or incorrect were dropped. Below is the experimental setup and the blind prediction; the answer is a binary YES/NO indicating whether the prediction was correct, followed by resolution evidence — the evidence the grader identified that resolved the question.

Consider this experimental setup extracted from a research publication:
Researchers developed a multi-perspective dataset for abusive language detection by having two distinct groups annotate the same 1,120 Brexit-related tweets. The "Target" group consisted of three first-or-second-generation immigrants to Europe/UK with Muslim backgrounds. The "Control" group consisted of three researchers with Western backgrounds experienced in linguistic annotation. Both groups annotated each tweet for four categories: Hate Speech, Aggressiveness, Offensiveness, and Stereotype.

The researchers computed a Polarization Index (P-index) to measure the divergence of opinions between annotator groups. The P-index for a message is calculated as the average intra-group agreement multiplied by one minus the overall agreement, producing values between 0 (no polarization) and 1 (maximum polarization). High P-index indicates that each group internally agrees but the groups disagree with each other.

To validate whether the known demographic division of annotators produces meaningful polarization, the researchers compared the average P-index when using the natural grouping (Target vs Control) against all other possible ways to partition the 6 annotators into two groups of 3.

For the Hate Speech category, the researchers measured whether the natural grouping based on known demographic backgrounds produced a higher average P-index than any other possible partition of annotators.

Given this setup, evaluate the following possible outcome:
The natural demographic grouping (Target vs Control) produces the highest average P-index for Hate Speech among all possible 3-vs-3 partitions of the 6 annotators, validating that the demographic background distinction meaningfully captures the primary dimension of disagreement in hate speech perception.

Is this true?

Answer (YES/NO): YES